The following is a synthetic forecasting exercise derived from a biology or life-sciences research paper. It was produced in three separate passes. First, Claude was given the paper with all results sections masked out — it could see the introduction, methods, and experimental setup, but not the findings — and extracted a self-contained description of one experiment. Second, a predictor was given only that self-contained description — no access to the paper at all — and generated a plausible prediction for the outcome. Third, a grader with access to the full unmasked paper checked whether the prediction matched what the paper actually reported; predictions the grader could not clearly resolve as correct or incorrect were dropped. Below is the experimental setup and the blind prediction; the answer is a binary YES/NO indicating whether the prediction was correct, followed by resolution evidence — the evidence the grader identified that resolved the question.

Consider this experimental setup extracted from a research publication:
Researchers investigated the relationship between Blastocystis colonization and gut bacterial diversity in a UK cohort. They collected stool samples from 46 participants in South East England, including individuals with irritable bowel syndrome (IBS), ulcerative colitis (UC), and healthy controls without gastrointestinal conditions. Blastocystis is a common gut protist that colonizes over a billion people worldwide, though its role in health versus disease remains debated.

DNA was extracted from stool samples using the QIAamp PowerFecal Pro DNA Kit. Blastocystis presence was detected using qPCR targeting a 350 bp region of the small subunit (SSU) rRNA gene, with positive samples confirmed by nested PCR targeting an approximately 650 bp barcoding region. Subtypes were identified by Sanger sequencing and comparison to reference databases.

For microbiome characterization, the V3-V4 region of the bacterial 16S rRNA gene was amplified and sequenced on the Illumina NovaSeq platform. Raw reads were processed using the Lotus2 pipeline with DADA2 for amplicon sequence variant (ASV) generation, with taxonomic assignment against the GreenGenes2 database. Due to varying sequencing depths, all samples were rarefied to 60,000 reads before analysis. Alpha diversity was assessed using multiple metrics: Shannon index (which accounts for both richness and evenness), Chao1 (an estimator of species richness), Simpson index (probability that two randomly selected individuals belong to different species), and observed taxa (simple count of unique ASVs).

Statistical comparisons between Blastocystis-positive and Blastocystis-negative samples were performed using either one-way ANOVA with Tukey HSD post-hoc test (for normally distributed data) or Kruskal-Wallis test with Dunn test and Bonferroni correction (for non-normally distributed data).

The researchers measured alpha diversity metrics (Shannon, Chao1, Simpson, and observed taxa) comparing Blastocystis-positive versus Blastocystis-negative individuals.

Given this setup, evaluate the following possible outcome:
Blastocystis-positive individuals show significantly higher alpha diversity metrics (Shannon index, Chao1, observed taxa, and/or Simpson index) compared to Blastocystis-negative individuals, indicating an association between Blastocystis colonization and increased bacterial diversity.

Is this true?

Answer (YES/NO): NO